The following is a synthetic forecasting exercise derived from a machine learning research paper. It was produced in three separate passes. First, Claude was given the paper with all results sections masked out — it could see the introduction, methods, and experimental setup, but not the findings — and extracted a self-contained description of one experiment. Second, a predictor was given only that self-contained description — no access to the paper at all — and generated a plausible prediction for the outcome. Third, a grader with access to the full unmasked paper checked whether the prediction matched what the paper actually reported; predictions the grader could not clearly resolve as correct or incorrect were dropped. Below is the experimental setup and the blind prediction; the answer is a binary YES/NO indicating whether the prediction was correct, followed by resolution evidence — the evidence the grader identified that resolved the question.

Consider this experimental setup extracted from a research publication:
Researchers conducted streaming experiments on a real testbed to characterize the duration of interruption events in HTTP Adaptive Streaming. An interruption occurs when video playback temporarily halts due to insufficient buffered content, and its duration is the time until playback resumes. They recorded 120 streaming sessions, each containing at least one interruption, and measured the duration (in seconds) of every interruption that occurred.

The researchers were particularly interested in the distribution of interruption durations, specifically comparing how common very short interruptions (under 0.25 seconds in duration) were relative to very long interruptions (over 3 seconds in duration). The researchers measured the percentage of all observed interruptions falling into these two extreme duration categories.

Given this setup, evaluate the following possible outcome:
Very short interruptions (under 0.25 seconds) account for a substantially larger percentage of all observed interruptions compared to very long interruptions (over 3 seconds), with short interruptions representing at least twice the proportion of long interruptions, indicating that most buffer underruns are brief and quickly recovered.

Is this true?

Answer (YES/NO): NO